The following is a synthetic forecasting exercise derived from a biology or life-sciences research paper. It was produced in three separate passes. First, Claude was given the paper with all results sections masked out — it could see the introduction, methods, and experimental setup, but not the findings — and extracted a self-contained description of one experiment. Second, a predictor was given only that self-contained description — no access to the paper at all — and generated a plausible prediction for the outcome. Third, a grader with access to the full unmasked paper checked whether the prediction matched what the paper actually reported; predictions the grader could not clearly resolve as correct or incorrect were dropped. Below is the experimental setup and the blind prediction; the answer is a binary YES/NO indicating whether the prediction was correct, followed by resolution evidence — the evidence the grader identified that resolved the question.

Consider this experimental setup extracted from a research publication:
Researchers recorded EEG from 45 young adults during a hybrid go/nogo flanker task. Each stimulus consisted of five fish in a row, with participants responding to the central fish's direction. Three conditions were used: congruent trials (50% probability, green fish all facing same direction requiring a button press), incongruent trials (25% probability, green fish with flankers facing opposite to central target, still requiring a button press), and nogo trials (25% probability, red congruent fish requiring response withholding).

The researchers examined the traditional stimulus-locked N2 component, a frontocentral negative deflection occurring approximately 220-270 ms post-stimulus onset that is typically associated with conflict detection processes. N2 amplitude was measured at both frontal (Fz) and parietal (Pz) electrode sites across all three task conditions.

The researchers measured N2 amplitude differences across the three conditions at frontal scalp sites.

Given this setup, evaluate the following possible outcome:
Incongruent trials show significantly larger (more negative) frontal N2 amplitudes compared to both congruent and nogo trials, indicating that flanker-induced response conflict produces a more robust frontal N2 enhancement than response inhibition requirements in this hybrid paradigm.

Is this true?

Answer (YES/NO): NO